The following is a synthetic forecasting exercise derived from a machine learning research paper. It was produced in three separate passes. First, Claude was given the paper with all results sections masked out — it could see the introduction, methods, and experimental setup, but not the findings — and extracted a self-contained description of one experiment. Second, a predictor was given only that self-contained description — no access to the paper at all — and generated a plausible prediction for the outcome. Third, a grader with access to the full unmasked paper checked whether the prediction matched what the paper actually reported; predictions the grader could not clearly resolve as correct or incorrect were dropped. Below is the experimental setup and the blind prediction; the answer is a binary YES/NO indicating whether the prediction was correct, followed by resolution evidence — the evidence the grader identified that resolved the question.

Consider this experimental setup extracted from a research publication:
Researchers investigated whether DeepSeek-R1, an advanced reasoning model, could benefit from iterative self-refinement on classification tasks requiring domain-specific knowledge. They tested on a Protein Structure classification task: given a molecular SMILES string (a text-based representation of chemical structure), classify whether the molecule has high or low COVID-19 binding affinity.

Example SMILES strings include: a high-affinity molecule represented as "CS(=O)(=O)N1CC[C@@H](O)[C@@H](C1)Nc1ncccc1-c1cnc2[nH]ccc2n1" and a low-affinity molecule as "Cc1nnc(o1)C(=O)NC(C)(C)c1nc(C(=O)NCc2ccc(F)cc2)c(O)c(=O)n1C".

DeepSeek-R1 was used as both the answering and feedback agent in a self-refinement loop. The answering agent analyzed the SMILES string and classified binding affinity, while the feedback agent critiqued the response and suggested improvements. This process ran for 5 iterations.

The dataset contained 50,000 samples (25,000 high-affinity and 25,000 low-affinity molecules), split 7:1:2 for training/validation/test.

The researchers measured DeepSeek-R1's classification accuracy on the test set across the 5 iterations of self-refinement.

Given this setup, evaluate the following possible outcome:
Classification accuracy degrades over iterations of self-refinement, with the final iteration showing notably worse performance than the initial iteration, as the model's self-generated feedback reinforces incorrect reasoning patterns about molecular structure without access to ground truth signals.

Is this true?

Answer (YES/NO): NO